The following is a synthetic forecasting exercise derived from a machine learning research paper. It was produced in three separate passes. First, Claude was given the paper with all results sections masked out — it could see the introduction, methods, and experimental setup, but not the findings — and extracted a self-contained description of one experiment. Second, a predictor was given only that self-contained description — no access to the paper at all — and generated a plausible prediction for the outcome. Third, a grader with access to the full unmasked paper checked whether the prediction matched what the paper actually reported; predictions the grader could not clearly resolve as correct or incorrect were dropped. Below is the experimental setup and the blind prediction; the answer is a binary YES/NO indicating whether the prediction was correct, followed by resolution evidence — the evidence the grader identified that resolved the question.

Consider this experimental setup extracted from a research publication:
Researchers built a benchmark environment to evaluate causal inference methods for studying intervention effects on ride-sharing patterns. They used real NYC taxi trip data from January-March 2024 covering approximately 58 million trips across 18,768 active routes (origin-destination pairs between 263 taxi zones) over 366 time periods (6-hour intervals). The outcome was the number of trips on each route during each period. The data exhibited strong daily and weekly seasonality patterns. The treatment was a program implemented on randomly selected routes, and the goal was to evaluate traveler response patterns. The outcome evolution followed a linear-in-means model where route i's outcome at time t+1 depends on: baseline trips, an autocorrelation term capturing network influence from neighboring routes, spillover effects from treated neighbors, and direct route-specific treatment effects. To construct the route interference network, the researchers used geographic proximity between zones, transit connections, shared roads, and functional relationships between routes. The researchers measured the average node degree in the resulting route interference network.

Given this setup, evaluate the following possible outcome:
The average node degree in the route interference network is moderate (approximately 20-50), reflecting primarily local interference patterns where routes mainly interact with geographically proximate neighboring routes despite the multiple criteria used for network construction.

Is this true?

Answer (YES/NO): NO